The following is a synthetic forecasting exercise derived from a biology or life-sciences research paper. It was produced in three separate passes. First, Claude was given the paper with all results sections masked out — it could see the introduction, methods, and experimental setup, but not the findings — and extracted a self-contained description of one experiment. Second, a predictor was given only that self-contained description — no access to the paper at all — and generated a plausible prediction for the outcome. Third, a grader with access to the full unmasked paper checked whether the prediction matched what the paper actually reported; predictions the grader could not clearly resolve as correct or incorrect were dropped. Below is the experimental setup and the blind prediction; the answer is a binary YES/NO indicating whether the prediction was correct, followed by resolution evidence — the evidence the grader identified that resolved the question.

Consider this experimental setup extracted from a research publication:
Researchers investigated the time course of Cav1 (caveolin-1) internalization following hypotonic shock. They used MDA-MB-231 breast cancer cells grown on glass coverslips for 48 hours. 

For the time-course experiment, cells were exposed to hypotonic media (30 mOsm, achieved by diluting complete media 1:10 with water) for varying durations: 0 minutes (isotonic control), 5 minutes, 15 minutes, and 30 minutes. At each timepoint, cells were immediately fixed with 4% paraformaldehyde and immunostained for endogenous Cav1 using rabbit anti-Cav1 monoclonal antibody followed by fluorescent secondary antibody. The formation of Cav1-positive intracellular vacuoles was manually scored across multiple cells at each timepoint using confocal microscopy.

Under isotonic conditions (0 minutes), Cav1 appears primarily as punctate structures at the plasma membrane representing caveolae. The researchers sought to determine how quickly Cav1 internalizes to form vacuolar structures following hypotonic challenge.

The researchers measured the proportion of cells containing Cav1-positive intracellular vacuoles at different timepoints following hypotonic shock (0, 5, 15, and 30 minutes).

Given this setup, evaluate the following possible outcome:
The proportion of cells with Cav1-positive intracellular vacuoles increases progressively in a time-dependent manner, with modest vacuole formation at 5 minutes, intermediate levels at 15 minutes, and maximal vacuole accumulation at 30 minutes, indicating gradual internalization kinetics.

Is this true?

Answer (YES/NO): NO